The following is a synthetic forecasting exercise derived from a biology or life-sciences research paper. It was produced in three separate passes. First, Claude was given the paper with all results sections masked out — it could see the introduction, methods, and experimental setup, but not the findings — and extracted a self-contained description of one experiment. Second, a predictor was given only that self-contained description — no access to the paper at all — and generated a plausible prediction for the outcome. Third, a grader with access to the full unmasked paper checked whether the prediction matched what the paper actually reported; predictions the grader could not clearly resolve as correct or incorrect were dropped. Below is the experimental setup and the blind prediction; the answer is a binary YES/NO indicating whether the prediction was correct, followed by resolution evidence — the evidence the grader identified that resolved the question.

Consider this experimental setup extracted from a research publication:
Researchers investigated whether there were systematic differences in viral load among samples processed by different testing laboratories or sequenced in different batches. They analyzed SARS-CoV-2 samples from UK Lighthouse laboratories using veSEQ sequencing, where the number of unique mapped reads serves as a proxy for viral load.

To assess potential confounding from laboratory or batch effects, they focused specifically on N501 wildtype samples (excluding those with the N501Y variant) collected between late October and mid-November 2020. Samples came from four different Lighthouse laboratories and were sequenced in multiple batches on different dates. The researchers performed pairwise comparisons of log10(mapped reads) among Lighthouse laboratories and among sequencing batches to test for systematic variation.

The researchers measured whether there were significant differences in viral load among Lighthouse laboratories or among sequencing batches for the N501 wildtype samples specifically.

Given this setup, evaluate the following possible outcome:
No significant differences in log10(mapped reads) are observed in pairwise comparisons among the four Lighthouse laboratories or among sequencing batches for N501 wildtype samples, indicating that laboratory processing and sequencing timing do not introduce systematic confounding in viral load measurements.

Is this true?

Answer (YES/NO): YES